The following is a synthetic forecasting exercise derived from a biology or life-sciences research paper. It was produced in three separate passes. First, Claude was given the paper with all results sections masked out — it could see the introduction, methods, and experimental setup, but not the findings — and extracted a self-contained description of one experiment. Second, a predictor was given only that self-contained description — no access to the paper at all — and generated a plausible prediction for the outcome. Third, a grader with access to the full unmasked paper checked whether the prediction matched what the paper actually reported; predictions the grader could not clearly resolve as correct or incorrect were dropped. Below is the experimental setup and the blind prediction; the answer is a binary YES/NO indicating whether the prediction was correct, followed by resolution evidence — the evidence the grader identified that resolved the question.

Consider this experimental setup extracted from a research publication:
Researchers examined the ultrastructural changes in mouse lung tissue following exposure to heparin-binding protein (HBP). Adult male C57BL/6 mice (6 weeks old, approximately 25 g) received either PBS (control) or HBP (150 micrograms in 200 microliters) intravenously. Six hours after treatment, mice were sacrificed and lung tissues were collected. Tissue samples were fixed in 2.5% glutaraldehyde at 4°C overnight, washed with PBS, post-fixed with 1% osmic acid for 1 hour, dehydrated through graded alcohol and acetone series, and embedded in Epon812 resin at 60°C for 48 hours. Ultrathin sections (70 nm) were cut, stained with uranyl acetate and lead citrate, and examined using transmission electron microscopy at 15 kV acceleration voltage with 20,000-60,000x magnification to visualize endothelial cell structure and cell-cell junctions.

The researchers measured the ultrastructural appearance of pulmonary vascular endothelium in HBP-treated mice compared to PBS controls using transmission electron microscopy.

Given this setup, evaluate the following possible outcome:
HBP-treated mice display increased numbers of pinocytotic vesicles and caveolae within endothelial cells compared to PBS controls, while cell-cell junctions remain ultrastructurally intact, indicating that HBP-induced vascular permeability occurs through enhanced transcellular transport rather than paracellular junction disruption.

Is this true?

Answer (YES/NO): NO